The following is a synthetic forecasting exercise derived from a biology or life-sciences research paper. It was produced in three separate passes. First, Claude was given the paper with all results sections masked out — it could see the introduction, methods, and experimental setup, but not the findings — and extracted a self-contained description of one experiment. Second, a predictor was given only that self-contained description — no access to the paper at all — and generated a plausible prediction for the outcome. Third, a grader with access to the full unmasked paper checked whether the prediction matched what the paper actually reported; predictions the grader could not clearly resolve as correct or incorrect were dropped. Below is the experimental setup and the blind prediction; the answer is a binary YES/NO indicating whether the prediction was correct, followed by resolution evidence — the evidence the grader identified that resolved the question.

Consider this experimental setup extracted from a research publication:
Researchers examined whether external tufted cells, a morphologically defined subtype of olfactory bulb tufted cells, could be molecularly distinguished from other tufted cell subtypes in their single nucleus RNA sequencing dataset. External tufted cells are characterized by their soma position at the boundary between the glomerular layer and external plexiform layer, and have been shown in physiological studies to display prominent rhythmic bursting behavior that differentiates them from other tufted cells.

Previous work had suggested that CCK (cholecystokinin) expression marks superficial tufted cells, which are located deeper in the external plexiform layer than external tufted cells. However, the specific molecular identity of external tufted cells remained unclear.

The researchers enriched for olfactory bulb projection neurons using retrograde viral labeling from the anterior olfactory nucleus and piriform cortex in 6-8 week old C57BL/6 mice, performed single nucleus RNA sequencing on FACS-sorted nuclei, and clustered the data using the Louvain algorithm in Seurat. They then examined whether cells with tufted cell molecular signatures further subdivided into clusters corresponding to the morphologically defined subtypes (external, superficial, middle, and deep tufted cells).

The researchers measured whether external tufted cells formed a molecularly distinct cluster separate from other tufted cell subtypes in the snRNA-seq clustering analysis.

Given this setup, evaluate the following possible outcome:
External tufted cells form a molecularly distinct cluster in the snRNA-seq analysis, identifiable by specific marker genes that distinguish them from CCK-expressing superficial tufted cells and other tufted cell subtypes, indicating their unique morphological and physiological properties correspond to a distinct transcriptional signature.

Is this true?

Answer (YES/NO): YES